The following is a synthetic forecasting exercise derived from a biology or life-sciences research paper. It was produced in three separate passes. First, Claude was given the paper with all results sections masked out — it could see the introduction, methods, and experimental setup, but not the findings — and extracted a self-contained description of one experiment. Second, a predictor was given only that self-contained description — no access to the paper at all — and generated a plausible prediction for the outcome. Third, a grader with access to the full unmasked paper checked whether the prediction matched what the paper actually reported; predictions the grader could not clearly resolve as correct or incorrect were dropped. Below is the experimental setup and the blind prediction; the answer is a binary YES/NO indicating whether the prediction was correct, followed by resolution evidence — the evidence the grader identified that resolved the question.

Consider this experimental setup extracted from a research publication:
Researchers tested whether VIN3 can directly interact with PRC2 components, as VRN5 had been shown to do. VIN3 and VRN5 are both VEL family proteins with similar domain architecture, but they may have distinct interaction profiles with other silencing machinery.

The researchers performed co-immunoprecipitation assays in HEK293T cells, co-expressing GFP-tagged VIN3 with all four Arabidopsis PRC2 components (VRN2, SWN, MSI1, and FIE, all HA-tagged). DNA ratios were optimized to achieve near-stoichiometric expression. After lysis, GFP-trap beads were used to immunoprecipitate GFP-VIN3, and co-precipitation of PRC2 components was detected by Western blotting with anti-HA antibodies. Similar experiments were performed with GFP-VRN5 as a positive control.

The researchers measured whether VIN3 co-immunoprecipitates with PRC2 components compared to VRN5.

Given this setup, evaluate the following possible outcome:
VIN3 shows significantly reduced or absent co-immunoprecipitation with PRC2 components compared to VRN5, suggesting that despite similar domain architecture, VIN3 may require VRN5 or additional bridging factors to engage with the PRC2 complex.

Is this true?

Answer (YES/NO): YES